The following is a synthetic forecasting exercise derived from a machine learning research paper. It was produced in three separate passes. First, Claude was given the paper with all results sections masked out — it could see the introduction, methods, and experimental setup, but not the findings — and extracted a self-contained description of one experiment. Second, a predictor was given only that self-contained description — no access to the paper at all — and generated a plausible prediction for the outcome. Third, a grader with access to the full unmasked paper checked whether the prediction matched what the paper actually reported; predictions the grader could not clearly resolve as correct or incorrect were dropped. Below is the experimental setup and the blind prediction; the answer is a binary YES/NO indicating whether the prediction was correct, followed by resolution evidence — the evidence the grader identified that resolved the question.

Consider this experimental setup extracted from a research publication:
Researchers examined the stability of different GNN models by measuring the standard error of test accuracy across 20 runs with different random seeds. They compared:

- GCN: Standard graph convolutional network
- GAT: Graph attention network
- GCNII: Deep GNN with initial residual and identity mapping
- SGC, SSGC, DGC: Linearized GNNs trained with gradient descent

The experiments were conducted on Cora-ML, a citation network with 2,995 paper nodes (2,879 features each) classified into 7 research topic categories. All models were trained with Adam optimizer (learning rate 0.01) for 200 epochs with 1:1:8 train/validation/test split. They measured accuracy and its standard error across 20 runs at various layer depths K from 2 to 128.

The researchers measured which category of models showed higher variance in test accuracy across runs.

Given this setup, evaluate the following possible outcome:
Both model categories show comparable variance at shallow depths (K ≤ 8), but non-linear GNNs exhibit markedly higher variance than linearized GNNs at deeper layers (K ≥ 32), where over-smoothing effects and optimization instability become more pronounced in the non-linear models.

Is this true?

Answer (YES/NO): NO